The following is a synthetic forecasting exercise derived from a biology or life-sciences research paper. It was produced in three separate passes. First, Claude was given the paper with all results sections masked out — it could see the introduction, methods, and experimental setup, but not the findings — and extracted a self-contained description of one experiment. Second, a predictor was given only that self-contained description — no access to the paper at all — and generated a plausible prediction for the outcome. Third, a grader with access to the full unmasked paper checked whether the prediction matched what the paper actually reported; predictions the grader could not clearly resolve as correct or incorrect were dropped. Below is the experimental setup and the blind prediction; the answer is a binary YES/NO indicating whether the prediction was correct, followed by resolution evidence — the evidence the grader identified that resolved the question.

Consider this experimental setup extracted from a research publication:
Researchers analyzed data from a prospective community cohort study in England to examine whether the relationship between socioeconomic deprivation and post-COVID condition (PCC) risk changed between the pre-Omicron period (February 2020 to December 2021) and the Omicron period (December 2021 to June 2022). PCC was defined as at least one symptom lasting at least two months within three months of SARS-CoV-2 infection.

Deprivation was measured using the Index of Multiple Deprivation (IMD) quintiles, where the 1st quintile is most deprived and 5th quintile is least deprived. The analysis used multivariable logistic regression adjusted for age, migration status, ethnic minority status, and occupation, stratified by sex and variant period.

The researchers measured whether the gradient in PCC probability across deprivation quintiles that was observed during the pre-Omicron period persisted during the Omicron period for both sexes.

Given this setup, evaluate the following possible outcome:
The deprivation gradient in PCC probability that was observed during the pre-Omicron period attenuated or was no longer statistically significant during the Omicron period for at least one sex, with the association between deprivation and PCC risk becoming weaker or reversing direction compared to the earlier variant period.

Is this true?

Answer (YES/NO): YES